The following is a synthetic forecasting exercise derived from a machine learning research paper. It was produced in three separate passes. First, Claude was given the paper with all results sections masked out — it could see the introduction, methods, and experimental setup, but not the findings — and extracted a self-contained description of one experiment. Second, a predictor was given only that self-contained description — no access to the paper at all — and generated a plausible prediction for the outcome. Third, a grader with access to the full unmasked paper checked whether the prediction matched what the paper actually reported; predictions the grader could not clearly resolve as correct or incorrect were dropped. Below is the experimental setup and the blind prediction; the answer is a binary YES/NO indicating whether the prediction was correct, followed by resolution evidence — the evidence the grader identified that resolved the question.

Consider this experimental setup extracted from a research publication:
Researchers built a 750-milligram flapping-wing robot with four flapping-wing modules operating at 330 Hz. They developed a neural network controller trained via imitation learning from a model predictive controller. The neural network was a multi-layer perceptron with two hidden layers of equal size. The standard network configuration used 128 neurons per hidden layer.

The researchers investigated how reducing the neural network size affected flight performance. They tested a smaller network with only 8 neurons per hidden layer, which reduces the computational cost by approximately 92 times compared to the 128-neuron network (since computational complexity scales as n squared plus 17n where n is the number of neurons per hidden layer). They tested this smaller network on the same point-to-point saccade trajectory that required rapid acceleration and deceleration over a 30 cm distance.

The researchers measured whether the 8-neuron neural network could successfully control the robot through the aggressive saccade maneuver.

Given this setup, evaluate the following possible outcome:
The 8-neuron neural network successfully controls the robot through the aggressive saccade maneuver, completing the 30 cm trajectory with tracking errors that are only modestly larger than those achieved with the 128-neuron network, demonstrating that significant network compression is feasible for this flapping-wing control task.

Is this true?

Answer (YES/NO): NO